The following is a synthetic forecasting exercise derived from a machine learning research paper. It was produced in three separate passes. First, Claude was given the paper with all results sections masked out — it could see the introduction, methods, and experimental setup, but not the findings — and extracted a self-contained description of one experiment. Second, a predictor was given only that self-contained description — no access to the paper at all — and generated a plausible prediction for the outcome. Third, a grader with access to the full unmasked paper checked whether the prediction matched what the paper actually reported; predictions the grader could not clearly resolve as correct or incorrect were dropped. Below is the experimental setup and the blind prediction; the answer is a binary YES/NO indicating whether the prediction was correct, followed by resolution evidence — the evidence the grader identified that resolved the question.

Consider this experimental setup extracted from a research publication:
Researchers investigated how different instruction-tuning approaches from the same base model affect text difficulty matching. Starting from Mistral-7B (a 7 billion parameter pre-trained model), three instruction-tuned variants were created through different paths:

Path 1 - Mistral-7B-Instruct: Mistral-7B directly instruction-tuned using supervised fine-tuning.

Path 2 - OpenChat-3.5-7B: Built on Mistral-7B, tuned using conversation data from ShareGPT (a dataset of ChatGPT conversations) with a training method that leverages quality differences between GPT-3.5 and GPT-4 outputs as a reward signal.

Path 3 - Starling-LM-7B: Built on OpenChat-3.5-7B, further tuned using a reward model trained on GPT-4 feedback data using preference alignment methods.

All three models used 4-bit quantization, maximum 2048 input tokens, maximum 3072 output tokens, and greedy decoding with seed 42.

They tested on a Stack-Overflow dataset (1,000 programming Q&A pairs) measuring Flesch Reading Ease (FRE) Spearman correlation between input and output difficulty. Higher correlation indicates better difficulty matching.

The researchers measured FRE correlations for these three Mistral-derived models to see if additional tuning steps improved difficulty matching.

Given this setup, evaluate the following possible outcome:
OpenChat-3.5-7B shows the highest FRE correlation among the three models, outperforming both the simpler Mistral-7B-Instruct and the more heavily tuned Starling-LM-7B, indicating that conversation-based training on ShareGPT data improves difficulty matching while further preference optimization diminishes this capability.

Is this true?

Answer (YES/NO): NO